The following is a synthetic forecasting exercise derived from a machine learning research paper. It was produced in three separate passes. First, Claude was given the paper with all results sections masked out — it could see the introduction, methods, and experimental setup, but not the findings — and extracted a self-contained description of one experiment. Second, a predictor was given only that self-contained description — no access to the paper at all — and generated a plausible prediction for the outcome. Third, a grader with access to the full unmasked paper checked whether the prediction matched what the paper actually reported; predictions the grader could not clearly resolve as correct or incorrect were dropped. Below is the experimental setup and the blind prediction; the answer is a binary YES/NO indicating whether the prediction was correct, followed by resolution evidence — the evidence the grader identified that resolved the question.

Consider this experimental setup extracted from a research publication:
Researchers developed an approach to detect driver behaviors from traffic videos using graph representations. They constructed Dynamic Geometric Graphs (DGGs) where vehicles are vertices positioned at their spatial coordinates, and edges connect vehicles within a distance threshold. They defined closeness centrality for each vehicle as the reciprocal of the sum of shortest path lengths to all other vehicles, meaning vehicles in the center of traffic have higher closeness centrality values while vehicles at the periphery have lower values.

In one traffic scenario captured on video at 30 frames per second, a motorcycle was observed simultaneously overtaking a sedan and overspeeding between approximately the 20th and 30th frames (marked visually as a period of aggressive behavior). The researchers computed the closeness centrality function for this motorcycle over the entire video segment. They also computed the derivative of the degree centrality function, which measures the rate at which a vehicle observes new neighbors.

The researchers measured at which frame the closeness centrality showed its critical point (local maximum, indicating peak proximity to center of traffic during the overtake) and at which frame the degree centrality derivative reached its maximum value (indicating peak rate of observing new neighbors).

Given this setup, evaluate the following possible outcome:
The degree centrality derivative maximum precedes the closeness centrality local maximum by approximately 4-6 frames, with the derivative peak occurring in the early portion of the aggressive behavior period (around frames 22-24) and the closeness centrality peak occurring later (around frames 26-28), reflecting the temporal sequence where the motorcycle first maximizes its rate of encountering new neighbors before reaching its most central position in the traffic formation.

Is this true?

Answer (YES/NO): NO